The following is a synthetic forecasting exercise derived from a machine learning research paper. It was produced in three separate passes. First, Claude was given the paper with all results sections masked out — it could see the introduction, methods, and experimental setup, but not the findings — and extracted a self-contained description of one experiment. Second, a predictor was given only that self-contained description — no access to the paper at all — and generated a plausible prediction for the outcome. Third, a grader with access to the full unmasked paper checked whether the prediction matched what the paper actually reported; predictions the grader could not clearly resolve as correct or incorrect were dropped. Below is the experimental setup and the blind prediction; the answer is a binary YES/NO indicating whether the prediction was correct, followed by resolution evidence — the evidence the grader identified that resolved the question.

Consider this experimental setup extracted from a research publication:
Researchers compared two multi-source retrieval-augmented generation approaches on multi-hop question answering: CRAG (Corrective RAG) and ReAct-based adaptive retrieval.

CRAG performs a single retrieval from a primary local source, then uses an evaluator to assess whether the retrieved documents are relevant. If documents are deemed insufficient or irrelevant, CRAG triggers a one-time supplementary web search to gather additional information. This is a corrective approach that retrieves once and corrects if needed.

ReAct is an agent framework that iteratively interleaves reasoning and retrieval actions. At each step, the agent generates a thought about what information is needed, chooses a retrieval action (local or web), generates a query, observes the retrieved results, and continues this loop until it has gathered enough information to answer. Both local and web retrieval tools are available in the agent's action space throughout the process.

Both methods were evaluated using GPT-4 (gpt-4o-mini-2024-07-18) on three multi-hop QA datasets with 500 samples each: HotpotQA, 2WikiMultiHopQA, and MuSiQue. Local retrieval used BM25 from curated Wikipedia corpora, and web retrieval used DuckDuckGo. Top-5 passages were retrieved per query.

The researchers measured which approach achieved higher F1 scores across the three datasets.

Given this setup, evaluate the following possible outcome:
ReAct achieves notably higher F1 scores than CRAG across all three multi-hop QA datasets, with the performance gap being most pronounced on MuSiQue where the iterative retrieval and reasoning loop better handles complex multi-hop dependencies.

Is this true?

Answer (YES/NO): NO